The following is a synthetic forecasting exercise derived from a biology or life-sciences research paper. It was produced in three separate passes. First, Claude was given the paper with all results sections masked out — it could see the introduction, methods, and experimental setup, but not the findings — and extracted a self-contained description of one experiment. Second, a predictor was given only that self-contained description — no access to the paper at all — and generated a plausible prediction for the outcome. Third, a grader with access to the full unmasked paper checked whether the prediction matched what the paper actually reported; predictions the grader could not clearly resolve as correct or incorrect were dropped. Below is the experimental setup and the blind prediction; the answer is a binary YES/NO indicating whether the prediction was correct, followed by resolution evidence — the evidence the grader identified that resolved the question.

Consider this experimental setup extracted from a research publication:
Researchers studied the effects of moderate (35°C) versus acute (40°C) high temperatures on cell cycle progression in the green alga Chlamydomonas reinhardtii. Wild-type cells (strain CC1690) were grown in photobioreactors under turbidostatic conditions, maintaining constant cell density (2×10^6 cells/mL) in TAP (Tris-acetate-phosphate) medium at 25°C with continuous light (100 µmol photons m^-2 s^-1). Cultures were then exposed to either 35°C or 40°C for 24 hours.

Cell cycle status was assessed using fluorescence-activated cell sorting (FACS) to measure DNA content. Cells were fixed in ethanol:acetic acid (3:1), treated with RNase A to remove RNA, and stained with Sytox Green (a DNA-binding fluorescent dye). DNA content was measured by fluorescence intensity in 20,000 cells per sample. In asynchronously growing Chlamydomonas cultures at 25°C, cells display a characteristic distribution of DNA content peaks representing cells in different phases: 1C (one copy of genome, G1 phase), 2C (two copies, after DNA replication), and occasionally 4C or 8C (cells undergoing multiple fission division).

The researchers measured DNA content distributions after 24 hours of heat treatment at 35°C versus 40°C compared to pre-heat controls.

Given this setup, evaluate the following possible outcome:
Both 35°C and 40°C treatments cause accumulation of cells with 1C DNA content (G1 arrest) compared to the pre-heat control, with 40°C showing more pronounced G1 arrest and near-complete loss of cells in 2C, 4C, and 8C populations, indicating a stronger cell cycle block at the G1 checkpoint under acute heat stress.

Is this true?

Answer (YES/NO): NO